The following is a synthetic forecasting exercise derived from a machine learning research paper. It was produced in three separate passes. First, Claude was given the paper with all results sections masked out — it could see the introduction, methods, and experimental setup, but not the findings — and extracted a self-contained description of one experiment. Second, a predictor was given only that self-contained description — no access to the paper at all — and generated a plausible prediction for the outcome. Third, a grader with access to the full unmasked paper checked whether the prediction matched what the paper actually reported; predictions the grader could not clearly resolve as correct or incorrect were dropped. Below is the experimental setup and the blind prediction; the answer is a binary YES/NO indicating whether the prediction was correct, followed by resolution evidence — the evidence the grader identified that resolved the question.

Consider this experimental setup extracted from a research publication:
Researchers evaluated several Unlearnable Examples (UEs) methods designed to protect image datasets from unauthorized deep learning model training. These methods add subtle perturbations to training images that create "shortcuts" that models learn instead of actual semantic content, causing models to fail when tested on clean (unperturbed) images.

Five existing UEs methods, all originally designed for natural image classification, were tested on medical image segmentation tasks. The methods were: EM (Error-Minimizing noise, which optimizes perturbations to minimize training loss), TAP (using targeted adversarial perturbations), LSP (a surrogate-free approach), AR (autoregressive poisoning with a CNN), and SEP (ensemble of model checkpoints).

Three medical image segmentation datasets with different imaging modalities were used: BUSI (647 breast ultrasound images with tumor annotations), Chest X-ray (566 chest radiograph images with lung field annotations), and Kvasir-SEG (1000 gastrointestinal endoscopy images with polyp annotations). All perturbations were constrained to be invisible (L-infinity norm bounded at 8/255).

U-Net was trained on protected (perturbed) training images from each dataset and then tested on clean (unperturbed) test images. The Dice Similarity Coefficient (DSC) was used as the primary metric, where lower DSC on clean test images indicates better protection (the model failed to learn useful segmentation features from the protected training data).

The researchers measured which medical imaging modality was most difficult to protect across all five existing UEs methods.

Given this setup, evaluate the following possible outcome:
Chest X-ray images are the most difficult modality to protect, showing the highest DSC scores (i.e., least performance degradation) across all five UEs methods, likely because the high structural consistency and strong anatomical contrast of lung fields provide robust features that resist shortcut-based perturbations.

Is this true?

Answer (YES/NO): YES